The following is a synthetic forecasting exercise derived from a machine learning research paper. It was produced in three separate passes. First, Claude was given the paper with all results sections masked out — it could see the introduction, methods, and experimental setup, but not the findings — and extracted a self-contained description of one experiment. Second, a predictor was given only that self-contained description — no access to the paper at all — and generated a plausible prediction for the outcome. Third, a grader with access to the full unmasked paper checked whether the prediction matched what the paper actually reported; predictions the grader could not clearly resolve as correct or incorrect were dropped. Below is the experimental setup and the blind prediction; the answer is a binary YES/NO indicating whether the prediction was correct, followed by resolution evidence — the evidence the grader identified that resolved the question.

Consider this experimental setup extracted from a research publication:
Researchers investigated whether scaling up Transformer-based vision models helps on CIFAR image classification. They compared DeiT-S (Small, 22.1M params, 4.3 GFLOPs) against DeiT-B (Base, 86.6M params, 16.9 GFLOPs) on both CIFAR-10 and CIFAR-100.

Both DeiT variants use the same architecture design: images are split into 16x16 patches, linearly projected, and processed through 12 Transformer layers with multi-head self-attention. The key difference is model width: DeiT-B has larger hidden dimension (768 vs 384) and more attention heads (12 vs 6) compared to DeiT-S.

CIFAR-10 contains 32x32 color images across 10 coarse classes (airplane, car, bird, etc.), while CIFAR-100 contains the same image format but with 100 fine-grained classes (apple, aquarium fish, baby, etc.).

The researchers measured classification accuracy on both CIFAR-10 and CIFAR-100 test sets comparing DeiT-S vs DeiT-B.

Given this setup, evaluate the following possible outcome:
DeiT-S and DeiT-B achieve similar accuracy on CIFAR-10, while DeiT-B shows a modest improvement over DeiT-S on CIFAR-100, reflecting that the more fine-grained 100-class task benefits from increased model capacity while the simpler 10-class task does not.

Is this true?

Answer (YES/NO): YES